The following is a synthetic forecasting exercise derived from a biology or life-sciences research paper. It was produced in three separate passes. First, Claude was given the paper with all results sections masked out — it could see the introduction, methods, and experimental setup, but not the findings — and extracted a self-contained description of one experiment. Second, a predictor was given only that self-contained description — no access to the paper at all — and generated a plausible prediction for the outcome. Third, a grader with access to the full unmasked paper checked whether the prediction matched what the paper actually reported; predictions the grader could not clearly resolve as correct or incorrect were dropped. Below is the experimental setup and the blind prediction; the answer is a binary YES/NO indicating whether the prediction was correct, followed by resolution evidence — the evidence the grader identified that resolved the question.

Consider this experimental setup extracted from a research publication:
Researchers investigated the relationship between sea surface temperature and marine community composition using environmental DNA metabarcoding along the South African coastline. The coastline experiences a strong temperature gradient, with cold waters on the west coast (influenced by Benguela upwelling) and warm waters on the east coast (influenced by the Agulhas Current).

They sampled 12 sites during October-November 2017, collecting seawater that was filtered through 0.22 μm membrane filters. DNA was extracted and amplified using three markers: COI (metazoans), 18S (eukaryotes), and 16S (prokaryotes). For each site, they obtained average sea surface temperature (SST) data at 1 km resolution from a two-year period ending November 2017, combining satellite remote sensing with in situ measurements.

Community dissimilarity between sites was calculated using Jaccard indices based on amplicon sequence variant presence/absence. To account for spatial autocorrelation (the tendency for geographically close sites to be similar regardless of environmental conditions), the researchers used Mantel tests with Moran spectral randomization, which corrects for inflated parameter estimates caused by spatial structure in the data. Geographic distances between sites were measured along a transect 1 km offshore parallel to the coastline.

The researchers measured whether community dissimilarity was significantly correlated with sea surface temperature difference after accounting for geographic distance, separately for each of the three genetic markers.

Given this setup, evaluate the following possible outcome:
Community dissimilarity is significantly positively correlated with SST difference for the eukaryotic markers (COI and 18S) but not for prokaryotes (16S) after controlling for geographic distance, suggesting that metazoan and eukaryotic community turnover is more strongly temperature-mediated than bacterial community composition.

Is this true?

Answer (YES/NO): NO